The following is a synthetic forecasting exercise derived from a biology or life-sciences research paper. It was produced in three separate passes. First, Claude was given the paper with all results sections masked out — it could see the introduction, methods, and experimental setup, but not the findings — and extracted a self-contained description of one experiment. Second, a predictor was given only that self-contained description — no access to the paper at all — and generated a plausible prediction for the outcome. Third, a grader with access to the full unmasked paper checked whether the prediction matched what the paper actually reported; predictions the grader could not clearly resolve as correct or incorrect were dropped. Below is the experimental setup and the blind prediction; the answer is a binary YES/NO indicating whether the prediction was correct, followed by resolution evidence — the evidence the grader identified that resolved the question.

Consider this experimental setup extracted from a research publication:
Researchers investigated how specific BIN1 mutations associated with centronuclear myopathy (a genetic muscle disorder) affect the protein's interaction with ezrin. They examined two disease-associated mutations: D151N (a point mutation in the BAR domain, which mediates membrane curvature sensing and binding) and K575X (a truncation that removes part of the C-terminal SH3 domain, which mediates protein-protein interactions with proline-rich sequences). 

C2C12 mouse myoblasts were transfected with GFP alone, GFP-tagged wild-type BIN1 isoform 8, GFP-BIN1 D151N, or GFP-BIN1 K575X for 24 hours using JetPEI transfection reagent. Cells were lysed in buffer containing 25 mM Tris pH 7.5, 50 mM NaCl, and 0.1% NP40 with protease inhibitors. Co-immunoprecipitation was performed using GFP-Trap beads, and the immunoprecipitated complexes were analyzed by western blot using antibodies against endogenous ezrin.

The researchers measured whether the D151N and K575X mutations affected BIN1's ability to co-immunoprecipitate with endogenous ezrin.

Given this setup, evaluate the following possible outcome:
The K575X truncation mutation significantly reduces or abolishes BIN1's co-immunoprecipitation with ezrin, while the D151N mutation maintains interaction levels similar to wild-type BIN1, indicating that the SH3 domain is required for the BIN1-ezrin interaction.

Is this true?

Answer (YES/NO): YES